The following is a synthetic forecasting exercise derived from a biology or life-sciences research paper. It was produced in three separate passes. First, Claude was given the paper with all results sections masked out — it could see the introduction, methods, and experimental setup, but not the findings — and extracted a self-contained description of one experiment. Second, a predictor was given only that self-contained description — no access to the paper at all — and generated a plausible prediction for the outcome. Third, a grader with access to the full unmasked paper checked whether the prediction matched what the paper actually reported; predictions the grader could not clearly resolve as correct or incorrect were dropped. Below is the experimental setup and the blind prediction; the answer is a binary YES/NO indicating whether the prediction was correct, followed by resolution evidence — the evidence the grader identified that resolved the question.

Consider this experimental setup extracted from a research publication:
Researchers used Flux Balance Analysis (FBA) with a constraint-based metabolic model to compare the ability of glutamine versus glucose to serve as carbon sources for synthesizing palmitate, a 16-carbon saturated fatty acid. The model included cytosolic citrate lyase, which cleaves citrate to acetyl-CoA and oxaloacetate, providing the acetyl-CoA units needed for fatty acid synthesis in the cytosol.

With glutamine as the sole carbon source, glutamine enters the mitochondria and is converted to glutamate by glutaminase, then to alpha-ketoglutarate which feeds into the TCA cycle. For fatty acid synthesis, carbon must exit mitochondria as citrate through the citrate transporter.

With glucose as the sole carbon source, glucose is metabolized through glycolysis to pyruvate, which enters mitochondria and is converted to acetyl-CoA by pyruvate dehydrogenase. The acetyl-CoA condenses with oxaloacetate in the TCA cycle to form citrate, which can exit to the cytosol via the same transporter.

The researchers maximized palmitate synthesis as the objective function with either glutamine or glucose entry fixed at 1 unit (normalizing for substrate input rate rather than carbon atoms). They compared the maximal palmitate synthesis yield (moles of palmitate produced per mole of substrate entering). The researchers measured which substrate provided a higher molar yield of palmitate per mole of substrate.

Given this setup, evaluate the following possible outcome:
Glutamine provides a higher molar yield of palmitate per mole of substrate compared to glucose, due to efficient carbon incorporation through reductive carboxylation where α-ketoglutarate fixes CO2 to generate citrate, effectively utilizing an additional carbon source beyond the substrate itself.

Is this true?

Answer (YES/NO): NO